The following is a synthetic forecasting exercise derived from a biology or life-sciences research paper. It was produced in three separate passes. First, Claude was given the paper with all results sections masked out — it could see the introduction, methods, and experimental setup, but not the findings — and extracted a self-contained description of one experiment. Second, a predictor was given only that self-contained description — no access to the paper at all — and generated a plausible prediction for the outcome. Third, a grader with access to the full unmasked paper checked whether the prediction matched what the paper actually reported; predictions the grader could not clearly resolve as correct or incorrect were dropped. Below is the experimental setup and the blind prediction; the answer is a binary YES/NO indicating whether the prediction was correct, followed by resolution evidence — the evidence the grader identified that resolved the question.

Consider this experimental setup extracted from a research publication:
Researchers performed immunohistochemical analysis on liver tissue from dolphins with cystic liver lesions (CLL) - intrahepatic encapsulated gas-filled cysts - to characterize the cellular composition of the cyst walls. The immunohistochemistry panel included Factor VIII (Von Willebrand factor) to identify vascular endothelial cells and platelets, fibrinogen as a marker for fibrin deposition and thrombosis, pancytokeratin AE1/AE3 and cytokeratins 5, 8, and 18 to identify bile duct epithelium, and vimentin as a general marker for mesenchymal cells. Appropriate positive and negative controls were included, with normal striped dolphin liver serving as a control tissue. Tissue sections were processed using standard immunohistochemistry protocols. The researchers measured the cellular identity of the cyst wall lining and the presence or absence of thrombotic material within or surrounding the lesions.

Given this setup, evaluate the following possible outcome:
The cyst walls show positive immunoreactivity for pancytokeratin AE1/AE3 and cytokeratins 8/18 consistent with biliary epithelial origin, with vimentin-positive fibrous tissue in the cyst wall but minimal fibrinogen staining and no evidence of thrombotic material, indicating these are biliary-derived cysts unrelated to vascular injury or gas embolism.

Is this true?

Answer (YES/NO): NO